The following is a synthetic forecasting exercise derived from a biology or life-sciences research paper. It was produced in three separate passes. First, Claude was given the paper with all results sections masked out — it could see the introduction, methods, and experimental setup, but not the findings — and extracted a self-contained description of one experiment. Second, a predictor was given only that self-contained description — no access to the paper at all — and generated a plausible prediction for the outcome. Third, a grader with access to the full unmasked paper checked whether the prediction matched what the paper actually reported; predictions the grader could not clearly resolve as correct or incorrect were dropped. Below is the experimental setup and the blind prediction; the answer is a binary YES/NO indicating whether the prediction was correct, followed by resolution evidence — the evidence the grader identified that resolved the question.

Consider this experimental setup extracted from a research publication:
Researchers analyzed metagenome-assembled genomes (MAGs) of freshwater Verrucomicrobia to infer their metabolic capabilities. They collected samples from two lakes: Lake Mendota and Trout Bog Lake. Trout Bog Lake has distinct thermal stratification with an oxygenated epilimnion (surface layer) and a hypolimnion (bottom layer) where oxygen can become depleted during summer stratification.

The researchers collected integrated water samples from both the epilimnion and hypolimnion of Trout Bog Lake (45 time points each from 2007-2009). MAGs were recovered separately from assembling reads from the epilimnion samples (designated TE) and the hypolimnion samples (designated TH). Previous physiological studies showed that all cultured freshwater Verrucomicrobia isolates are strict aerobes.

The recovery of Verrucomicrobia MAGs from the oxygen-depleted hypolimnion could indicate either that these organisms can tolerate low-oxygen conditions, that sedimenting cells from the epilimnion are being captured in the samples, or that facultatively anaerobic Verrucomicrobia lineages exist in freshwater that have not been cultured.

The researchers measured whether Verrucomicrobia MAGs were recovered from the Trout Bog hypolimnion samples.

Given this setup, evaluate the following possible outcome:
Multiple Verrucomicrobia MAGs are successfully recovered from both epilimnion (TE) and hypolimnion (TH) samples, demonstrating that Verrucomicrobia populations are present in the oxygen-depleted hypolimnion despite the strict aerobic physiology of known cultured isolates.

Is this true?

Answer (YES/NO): YES